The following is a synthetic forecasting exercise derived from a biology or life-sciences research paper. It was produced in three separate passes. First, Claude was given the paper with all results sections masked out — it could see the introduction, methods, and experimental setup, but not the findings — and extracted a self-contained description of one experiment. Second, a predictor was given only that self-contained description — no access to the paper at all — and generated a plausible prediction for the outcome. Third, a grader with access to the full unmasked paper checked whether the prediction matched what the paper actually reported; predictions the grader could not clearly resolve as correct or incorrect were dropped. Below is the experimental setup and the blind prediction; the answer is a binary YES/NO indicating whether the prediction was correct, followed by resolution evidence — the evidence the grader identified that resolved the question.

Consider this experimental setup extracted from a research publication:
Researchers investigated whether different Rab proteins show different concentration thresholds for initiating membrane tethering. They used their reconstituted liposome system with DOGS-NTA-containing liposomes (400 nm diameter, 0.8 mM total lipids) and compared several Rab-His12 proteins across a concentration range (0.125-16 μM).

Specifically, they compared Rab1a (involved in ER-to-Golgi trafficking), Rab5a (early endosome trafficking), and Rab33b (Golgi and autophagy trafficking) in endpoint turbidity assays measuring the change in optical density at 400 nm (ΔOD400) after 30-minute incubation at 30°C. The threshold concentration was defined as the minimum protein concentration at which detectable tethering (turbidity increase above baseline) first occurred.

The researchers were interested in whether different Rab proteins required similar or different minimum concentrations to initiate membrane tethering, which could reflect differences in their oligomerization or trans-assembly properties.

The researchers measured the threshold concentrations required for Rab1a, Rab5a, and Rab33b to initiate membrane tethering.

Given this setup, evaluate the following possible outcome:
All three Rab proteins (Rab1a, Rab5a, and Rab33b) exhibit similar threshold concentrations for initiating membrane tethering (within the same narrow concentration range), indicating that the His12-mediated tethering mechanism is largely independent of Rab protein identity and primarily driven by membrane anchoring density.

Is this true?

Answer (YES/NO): NO